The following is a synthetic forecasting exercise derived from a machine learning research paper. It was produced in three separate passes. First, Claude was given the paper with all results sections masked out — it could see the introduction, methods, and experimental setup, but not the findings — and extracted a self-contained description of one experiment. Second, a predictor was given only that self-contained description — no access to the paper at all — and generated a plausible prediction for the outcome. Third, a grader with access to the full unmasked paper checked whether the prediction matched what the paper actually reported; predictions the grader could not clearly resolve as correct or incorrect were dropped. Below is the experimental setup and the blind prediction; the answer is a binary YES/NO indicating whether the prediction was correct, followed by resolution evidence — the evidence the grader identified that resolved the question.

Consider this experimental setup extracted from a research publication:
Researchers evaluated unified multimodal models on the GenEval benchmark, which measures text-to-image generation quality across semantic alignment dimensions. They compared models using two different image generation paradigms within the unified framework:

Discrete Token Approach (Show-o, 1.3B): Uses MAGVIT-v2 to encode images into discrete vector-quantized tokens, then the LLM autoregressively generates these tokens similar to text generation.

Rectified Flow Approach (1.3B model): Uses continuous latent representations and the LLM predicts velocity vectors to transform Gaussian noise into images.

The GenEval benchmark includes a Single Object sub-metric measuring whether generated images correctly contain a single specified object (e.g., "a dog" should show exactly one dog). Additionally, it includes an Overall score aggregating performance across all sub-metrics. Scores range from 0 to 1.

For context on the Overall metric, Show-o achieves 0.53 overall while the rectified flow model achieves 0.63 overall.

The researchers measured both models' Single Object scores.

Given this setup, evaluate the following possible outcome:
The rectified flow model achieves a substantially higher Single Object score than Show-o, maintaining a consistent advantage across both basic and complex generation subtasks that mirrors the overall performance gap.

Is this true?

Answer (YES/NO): NO